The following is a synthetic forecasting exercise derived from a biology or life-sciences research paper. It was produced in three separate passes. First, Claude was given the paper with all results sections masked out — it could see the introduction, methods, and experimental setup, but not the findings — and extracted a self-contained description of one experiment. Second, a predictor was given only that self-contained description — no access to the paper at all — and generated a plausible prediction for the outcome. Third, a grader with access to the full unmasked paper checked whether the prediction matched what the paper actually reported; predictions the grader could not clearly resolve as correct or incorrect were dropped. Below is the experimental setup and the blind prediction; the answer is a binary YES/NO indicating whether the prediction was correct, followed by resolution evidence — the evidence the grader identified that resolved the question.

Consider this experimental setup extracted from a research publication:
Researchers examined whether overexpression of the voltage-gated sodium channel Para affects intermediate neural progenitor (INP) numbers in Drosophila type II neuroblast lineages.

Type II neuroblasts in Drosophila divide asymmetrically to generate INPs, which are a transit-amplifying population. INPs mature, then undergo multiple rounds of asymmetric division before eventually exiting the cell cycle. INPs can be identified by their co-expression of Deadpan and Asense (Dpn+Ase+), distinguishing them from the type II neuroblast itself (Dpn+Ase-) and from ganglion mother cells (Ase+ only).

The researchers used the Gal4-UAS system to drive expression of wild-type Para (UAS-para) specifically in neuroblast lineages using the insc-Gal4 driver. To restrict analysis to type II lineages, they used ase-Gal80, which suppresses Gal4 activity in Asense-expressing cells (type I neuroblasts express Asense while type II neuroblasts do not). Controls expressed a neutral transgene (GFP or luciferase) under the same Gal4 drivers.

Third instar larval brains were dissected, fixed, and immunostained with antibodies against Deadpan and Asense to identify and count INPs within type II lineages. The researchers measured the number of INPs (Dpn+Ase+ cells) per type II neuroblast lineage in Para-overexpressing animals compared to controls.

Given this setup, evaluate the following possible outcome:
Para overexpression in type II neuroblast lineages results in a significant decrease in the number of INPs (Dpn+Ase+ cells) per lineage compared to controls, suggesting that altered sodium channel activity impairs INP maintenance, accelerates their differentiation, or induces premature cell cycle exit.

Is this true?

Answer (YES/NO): NO